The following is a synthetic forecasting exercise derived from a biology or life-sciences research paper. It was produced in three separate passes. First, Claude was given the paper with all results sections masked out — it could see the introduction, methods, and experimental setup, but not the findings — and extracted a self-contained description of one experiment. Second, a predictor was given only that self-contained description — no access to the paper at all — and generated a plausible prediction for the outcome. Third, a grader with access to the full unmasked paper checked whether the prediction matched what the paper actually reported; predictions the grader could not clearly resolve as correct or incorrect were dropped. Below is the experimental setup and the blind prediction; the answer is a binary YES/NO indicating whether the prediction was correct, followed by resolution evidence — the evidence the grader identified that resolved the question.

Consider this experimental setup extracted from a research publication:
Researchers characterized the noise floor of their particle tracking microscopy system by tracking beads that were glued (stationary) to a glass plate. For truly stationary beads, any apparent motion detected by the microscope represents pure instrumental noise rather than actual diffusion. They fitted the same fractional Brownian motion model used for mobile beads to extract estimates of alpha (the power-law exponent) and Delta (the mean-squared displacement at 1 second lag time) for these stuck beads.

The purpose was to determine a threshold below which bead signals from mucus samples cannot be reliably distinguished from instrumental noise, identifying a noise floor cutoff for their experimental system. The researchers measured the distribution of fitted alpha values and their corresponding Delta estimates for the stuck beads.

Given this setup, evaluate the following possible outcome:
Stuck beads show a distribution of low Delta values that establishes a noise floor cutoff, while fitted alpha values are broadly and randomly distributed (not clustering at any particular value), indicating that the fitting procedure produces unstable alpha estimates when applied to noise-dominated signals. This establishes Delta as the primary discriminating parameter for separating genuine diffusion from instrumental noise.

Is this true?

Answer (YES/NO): NO